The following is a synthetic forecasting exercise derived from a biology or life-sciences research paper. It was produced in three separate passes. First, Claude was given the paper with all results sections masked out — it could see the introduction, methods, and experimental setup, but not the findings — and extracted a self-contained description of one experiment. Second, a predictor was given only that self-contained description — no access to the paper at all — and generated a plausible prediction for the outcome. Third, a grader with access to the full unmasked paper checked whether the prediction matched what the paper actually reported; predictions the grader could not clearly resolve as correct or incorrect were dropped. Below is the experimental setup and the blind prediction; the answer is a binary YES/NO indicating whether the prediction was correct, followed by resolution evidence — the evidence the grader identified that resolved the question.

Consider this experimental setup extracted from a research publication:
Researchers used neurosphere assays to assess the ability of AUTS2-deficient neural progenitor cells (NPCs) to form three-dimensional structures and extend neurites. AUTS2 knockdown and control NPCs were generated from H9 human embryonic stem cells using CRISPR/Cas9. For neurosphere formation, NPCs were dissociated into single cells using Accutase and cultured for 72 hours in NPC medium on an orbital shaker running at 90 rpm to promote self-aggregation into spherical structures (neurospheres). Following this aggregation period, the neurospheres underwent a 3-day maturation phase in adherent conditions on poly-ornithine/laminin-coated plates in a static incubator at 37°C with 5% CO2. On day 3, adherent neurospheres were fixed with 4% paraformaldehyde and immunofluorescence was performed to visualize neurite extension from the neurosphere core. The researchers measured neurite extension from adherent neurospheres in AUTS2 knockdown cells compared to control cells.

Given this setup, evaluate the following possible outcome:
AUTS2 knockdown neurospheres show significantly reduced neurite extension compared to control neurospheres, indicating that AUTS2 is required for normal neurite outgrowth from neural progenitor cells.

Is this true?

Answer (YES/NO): YES